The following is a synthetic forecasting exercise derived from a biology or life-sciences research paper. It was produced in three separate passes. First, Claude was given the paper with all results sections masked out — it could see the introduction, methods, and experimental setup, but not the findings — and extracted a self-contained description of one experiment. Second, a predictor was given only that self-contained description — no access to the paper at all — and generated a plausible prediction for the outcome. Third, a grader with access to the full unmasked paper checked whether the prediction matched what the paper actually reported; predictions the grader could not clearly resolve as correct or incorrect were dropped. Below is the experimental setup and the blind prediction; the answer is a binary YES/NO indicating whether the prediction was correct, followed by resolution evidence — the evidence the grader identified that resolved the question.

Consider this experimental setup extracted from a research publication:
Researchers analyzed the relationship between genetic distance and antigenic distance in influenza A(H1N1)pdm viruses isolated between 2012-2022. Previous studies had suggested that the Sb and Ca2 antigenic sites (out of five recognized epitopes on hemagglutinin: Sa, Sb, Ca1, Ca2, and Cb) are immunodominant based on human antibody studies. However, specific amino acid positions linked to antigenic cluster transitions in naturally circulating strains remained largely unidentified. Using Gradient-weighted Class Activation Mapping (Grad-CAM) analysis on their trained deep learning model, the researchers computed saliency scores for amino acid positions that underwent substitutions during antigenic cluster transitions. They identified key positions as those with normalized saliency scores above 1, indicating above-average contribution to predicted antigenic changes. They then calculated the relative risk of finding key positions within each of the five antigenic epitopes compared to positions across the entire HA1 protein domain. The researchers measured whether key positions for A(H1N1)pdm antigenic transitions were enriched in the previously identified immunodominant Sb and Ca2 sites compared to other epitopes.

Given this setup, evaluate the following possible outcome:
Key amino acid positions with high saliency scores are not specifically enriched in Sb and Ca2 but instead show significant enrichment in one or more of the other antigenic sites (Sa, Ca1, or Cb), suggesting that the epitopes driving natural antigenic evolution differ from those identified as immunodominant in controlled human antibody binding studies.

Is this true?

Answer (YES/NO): YES